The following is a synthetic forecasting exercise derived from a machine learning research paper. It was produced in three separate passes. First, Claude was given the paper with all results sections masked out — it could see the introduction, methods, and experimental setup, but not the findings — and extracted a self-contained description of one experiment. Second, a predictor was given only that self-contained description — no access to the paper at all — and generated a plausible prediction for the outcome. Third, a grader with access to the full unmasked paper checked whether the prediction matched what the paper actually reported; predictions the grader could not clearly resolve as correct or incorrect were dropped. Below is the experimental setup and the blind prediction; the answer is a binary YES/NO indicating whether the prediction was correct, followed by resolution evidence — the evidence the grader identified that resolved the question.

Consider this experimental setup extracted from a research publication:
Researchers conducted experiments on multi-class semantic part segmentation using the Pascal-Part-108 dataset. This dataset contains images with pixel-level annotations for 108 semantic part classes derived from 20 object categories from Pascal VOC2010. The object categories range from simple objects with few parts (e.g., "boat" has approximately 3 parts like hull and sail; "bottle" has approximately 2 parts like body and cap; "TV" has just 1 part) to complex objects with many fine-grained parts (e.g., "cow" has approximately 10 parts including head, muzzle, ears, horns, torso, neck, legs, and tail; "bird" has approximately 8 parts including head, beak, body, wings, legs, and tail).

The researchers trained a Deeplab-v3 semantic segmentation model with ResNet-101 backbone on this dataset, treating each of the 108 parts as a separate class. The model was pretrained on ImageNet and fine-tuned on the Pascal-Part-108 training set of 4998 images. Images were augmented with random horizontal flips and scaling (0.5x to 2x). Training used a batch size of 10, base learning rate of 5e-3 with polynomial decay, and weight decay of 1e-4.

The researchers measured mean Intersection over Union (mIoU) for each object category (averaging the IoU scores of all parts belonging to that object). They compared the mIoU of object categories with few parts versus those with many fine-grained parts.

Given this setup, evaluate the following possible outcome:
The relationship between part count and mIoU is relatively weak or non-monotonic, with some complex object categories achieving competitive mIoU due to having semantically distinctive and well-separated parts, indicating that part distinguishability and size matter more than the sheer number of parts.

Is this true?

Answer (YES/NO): YES